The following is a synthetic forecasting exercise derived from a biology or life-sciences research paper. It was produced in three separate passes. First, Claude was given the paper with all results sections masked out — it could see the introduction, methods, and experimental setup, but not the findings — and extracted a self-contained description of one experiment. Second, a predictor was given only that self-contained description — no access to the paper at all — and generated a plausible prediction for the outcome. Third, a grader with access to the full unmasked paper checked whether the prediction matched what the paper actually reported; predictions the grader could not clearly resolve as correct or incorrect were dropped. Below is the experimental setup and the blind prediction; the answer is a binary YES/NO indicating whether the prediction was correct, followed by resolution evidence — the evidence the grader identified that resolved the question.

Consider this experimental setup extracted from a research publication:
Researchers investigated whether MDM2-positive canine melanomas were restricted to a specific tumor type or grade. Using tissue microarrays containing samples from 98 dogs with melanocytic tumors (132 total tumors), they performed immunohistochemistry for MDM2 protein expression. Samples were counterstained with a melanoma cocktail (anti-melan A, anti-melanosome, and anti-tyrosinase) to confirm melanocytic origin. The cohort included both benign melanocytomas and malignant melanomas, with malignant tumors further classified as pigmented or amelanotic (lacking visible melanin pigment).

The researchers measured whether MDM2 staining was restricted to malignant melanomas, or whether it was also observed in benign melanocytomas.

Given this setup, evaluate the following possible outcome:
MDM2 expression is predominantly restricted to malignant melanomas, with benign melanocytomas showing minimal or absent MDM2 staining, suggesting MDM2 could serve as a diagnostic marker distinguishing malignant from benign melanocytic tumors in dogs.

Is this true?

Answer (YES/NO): NO